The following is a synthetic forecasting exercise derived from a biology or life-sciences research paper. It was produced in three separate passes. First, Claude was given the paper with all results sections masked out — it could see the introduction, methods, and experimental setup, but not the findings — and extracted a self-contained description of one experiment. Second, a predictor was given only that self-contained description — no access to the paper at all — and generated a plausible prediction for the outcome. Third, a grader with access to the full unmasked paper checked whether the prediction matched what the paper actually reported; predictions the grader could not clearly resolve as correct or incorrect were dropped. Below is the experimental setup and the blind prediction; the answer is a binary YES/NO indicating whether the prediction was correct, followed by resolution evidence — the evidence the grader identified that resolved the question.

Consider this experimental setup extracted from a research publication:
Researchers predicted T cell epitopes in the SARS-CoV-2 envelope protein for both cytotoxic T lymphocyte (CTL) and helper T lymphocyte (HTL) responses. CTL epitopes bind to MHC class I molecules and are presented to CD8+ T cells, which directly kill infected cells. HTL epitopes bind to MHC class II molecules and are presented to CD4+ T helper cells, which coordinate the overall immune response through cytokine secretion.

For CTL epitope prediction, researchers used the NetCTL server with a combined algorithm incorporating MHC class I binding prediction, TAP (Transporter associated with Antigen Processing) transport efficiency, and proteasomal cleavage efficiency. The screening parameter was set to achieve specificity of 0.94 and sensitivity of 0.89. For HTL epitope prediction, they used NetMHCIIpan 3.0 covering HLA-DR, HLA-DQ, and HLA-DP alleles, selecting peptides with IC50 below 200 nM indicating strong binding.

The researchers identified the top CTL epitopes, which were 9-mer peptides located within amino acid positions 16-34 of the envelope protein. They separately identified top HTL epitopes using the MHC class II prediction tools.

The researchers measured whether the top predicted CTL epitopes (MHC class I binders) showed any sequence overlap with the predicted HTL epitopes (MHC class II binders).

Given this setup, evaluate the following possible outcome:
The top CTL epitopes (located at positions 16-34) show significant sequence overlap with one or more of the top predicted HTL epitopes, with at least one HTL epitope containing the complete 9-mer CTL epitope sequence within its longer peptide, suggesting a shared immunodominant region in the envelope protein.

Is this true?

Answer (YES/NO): YES